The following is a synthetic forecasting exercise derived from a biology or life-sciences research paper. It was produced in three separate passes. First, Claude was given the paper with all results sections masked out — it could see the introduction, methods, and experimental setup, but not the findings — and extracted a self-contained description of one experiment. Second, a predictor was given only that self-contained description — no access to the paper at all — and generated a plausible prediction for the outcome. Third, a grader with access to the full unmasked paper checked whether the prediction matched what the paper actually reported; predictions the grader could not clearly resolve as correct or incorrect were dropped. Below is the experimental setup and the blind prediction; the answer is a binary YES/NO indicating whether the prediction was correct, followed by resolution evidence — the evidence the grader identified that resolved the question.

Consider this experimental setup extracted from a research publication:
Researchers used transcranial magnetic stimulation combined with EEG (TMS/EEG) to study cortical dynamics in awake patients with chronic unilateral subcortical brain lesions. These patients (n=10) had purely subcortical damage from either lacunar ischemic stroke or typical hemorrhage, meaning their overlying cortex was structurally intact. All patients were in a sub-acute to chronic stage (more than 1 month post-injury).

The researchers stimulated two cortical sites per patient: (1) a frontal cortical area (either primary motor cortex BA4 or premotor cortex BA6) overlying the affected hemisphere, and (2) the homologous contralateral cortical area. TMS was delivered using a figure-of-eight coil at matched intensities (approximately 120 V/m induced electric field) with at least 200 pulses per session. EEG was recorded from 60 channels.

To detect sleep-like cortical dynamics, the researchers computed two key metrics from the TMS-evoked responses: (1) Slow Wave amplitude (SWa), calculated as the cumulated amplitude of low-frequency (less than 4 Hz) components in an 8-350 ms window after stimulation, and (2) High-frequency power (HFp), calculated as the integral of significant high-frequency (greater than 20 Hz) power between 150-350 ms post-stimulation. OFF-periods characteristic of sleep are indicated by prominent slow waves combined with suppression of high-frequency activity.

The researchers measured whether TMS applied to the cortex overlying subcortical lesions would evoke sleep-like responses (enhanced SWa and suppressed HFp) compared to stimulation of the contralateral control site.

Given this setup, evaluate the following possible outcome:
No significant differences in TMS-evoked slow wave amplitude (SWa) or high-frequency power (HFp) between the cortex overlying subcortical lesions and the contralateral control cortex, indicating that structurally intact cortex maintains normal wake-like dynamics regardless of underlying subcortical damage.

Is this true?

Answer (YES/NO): YES